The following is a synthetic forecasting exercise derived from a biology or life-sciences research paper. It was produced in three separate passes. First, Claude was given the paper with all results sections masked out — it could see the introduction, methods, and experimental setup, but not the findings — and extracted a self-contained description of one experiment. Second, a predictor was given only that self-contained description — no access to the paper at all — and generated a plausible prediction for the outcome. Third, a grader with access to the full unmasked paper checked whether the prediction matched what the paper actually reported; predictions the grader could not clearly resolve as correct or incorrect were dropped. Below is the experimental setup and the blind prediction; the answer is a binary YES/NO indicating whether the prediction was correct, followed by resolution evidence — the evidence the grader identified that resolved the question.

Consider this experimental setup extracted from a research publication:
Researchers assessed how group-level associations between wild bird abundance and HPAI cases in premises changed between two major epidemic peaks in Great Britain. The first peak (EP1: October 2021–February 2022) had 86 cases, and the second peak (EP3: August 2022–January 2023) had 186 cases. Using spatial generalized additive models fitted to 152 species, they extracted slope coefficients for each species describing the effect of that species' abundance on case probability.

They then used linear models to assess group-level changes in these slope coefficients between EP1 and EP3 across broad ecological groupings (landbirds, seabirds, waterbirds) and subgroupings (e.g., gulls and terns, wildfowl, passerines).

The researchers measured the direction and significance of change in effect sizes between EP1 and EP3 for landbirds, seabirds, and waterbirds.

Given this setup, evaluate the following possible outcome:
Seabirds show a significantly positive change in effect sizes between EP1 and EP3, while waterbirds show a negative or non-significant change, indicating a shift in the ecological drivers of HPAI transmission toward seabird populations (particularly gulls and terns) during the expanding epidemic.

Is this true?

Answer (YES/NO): YES